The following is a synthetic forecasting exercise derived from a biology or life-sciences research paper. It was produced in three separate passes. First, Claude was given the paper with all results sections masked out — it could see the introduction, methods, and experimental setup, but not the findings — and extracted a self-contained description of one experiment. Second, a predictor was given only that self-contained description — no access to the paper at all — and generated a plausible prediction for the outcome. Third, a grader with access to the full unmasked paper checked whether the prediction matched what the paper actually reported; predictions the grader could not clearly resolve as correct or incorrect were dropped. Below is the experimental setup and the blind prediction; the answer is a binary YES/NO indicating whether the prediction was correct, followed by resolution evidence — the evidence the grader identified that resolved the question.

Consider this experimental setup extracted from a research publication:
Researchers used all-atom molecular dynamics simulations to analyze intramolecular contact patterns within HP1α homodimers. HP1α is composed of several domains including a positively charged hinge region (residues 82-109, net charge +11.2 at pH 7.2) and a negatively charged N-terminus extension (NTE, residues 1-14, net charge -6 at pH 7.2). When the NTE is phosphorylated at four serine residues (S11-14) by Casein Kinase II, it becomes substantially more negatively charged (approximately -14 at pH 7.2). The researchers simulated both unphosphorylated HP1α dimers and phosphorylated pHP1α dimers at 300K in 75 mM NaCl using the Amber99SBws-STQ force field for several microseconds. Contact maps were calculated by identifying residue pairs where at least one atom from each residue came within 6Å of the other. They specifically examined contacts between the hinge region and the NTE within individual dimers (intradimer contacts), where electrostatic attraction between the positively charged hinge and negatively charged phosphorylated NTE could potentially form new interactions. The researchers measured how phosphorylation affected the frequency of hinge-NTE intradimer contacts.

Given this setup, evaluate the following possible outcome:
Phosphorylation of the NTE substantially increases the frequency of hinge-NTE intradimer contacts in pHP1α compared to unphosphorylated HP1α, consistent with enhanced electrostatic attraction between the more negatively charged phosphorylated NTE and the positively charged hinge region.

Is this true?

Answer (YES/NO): YES